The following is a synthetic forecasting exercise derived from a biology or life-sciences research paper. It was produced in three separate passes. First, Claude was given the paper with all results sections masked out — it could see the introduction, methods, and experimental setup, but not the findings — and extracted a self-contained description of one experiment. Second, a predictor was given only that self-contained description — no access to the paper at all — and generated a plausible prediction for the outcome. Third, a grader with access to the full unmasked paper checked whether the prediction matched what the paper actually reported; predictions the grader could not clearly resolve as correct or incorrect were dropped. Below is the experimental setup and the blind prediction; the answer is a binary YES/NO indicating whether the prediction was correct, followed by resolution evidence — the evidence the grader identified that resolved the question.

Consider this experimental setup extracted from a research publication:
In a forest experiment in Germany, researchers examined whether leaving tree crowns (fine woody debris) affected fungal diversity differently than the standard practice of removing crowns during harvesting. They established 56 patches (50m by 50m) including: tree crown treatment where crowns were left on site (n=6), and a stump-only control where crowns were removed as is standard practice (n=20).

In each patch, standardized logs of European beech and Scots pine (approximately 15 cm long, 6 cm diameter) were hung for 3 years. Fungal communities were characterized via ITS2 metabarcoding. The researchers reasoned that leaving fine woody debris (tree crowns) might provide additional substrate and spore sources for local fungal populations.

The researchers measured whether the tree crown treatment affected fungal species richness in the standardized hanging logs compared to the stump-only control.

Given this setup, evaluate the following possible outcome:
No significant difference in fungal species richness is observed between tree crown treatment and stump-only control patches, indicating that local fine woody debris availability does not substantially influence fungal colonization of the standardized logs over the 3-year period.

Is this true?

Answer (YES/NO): NO